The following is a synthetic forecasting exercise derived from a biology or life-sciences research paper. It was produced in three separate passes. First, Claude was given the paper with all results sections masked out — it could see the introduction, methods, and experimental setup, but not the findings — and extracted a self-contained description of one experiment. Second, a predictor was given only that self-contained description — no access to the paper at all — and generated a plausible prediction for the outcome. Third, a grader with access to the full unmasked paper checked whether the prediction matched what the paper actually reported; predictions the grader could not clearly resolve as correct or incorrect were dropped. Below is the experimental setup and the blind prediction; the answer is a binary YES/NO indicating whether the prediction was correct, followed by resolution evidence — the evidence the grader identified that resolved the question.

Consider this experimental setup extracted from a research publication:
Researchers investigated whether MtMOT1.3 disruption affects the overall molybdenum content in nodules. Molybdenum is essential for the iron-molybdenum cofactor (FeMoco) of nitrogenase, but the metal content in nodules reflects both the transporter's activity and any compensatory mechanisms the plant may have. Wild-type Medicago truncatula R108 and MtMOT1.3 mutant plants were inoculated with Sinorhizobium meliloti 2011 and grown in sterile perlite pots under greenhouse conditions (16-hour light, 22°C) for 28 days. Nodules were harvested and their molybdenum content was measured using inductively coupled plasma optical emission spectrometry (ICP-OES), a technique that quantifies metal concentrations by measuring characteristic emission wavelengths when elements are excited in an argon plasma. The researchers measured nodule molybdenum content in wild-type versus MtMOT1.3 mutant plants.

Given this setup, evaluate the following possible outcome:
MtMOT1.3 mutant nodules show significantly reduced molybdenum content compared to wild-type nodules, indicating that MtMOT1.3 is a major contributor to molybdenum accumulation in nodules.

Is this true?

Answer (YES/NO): NO